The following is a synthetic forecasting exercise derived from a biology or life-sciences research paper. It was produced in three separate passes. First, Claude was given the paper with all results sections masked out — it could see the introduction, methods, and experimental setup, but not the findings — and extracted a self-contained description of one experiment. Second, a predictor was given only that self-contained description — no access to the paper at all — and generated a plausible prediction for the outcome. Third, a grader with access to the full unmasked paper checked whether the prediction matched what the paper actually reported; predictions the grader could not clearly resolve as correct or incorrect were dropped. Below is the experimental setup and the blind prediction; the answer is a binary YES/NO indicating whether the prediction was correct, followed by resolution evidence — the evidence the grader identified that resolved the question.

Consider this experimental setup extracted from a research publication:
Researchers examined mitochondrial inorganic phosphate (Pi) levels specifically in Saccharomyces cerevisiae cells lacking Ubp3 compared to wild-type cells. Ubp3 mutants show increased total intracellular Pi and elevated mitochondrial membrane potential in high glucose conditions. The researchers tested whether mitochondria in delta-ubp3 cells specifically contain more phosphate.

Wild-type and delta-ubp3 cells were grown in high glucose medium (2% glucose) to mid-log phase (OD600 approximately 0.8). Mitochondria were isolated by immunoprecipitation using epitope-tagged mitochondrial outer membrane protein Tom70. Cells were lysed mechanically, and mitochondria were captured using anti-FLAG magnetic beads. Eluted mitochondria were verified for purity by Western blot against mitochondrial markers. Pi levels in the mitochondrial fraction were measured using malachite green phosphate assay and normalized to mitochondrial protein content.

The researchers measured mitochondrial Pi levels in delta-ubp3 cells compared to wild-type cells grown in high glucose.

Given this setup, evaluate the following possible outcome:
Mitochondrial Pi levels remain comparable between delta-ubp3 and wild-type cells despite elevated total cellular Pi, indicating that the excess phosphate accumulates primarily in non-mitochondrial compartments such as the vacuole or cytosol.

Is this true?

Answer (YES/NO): NO